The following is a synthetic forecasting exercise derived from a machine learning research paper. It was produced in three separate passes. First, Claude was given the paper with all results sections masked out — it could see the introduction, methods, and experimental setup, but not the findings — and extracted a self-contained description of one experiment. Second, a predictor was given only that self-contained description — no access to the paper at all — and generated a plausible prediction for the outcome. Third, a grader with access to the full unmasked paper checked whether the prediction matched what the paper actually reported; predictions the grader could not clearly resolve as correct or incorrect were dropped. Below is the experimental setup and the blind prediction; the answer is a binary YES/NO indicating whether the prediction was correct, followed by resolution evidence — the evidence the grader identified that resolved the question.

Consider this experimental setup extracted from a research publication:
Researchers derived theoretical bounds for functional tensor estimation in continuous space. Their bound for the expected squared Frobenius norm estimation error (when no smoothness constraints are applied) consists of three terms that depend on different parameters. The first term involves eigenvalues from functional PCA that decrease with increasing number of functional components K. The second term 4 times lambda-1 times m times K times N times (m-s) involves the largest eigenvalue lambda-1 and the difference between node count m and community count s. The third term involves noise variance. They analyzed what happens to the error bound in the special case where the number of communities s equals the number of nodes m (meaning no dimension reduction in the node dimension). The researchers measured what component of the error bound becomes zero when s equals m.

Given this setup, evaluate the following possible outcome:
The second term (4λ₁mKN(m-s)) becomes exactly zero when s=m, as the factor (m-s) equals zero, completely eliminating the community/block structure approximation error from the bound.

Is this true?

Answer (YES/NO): YES